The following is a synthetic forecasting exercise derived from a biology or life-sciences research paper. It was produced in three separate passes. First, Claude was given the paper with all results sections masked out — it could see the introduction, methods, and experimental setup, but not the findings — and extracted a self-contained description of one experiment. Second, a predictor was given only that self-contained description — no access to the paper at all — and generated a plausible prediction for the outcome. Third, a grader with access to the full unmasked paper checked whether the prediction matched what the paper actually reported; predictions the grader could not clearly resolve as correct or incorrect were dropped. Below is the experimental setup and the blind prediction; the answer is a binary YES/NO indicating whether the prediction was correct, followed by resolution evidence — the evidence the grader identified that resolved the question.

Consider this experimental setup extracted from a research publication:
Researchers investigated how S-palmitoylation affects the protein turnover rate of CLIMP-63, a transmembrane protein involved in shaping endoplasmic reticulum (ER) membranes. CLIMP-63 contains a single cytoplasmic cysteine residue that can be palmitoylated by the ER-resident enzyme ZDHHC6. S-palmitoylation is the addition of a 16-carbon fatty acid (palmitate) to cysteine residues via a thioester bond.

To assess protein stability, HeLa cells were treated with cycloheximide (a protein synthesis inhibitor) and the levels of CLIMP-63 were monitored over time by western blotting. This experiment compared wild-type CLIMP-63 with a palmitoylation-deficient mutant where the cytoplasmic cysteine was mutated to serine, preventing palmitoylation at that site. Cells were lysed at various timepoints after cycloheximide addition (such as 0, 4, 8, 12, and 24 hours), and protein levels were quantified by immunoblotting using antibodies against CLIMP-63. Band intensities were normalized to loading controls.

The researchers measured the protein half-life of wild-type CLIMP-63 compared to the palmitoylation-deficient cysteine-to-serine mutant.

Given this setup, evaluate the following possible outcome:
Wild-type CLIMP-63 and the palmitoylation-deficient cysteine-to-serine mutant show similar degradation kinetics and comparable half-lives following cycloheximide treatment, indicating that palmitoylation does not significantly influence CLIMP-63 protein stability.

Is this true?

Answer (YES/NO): NO